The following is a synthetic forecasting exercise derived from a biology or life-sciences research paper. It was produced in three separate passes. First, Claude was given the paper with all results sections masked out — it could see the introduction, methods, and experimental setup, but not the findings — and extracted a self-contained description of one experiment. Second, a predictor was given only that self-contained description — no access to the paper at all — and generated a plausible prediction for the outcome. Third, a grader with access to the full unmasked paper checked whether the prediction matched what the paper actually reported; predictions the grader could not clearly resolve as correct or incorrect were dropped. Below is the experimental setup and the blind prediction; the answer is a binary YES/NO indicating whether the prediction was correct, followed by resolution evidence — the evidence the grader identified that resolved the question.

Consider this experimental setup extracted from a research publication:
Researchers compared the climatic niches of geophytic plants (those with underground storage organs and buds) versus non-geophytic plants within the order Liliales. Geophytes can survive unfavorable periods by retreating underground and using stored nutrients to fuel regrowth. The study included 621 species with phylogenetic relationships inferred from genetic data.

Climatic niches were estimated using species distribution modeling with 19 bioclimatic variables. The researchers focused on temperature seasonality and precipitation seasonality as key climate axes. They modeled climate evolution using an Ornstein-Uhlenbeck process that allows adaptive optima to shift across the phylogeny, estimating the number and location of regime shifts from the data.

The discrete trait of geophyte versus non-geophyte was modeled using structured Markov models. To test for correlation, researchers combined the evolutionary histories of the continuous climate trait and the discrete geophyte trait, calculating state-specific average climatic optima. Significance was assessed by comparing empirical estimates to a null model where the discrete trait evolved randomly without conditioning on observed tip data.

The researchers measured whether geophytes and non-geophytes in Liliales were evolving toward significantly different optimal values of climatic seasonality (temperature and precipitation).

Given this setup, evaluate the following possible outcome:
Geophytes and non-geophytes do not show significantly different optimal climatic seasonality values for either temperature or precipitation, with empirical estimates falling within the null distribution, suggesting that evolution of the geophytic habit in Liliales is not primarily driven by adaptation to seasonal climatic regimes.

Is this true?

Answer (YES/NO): YES